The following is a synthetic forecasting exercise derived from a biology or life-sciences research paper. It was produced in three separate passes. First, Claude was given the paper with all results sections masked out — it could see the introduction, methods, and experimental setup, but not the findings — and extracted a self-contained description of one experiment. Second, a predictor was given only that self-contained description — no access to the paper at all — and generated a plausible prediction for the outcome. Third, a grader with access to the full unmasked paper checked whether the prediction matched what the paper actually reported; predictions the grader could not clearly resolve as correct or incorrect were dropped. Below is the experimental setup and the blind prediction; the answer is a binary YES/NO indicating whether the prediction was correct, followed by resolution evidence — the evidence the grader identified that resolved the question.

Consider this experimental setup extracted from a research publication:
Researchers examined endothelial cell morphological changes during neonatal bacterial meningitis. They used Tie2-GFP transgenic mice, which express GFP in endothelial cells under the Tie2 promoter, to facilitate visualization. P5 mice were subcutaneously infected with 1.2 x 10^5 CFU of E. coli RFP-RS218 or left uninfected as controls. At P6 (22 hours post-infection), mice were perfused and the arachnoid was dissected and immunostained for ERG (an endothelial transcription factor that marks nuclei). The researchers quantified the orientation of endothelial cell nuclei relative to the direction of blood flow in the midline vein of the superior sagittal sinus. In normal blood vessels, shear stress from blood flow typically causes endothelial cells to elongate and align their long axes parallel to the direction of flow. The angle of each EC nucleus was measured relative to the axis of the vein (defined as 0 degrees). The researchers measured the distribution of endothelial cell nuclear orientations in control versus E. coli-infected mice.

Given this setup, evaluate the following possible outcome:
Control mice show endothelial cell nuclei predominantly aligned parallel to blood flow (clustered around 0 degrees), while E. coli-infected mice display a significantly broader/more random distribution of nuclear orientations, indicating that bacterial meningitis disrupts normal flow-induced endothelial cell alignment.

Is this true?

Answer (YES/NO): YES